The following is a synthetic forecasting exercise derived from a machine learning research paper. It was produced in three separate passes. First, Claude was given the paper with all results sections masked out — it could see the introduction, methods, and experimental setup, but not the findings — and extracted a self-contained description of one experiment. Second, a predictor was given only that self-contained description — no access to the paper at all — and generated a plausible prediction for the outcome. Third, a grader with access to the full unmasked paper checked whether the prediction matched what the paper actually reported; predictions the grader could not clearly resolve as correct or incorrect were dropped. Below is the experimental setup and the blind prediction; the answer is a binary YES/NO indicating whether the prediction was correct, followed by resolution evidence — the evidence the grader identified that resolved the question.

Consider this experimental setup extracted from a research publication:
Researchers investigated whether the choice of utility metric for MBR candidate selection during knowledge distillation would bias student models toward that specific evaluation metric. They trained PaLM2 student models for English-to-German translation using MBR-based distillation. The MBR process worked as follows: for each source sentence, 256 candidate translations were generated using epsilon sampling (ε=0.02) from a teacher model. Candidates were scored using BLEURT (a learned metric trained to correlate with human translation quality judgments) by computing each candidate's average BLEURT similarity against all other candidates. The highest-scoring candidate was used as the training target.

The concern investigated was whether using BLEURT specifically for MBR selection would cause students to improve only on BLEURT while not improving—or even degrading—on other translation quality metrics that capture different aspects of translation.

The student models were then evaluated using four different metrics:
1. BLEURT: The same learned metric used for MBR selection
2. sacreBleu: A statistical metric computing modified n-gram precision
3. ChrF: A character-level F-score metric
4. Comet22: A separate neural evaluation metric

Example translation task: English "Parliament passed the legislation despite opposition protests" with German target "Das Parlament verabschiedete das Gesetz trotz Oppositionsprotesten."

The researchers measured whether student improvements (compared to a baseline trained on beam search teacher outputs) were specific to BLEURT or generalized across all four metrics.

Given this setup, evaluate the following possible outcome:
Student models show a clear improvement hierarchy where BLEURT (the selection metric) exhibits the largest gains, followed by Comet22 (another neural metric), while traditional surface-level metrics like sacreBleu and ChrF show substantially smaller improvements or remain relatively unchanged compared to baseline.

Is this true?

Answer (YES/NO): NO